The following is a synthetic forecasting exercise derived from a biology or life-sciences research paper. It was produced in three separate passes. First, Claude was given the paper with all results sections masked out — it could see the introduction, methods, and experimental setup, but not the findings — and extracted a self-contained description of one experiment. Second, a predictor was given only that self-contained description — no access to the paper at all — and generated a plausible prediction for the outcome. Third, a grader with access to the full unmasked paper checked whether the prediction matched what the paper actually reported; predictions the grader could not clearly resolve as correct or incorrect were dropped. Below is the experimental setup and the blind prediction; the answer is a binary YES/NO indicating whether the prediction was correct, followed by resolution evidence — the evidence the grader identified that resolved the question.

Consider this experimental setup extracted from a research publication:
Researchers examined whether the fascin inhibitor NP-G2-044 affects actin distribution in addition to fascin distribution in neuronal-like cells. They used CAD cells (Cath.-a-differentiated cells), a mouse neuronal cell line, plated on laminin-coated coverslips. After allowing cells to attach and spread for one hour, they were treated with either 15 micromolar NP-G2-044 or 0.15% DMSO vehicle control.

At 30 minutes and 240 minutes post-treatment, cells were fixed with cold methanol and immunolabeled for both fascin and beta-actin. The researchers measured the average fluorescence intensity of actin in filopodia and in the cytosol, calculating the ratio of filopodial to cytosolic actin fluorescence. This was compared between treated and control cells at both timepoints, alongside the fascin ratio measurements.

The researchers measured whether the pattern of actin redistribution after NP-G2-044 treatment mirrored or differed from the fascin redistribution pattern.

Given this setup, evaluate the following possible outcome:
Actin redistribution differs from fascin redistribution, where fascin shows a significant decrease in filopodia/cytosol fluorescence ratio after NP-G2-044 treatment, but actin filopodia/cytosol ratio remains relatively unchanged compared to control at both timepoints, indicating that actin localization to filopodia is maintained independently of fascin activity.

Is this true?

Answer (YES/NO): YES